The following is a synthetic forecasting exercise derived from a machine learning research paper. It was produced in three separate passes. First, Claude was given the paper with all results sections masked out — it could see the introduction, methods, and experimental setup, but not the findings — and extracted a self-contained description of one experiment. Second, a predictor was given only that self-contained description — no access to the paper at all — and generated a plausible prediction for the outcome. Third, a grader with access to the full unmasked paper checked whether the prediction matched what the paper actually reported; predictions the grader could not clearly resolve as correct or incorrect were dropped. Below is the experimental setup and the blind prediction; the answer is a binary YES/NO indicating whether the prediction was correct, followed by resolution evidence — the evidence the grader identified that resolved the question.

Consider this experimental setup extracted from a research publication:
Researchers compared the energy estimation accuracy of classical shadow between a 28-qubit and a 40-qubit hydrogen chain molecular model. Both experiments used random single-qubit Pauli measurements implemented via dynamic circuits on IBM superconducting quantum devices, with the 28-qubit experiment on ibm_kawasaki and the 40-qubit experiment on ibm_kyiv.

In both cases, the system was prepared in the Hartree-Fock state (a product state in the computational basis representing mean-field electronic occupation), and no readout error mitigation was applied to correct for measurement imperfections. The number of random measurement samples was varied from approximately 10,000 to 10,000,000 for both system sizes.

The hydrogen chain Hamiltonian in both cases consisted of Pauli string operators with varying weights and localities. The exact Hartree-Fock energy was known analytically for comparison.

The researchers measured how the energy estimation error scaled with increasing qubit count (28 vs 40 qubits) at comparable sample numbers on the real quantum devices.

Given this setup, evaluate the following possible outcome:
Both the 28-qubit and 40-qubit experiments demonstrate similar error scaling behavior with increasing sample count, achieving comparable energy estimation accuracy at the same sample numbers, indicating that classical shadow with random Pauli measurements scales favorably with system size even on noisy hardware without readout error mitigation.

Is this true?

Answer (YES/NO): NO